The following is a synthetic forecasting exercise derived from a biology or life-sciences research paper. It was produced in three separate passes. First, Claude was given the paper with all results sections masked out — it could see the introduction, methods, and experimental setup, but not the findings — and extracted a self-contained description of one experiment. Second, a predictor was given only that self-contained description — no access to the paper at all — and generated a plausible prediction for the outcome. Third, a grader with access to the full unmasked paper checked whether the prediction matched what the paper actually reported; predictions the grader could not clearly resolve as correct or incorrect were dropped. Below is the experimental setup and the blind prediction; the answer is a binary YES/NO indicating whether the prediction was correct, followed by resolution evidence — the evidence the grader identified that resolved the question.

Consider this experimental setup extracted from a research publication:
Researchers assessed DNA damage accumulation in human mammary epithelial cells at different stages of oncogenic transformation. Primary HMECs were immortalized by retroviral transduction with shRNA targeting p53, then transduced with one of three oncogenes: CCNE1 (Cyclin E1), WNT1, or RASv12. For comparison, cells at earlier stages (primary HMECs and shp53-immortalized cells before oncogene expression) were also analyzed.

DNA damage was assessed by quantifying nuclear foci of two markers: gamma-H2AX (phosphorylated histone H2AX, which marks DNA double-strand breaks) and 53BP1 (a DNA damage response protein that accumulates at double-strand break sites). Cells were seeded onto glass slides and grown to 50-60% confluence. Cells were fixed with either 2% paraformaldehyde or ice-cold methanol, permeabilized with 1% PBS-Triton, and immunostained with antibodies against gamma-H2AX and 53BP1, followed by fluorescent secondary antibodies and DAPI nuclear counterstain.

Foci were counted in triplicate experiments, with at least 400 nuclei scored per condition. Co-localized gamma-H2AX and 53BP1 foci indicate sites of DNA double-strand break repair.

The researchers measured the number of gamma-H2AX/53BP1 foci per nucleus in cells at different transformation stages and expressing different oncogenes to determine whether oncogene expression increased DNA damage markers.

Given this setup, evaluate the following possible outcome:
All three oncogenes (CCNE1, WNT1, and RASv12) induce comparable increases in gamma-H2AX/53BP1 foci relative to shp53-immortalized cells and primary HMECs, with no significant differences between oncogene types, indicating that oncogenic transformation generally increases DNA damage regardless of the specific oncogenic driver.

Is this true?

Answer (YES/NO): NO